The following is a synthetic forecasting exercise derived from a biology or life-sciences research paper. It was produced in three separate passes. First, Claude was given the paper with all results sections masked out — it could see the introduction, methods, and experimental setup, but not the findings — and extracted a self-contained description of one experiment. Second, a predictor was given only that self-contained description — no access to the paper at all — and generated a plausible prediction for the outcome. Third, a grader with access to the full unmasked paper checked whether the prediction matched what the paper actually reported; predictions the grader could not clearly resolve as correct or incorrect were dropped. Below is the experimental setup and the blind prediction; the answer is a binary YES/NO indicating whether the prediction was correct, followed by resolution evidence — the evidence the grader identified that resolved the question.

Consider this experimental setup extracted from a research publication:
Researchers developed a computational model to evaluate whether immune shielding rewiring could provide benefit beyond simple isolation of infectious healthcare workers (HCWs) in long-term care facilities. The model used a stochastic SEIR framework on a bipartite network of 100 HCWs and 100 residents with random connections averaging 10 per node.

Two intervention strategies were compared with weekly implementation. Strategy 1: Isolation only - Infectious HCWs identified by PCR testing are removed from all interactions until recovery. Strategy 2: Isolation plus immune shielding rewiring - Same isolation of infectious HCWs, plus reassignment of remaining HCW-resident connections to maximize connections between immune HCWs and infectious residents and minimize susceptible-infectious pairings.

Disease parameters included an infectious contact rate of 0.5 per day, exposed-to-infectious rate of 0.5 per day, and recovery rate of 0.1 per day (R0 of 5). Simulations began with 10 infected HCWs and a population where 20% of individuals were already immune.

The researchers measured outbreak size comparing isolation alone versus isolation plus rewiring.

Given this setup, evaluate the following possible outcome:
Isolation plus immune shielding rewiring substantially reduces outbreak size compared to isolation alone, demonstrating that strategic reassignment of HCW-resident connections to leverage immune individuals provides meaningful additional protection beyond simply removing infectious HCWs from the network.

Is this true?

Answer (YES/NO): YES